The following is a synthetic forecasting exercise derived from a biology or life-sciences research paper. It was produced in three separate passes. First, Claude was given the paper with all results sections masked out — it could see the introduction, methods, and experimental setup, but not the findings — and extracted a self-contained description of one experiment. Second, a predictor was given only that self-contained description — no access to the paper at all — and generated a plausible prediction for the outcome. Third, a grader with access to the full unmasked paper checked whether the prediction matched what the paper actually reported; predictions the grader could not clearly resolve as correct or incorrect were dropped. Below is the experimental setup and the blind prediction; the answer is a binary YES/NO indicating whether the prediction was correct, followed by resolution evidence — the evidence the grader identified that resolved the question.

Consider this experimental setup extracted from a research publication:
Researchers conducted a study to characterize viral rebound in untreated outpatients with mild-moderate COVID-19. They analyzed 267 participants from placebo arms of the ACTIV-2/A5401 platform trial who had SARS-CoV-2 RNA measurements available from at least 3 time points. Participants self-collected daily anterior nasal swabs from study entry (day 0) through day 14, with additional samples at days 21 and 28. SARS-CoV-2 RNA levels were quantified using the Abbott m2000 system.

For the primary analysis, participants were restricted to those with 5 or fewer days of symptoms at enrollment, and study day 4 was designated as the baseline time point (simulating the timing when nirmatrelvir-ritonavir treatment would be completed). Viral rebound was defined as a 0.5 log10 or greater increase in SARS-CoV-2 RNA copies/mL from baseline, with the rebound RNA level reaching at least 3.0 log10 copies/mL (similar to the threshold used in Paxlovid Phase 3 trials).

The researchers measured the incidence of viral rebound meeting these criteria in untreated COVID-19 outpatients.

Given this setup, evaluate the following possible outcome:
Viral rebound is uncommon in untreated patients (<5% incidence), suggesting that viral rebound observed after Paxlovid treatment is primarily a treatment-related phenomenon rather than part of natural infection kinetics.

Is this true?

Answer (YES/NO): NO